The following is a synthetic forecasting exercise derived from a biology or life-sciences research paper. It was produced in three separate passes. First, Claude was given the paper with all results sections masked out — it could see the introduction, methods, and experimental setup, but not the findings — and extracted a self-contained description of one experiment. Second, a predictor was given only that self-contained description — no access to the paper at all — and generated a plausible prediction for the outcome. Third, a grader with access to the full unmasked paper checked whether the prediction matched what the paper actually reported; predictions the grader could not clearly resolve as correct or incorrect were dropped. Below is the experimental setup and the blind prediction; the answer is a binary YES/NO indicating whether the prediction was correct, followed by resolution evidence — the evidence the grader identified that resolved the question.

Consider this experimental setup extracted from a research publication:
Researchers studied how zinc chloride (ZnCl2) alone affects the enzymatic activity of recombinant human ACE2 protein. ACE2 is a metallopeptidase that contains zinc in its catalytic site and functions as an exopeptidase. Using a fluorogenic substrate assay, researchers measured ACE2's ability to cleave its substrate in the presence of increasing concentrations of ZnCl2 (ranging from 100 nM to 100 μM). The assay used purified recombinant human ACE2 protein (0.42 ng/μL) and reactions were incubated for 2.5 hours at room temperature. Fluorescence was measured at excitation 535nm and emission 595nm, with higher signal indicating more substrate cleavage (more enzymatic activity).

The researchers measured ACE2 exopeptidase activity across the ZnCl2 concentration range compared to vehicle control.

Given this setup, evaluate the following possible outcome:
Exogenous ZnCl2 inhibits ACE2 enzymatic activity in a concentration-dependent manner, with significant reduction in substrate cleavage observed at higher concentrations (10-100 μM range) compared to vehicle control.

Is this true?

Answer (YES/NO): NO